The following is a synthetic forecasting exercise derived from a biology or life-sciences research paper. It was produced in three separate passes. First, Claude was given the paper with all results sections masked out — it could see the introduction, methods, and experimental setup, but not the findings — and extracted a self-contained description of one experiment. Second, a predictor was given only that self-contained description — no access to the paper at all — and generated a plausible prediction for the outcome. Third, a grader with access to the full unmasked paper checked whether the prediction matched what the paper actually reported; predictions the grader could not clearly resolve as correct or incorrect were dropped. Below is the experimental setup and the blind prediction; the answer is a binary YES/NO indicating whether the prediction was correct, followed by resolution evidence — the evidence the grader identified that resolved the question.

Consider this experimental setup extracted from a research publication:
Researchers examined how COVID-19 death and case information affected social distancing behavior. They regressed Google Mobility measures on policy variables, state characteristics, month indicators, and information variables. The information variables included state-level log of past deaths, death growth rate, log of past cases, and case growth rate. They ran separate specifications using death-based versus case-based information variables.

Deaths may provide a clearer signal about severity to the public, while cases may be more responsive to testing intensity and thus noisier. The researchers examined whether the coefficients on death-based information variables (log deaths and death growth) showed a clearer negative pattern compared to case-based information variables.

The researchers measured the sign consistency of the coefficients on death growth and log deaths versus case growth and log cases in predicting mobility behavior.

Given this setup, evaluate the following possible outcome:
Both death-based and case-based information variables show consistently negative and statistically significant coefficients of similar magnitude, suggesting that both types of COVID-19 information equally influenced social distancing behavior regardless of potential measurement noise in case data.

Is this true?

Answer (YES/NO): NO